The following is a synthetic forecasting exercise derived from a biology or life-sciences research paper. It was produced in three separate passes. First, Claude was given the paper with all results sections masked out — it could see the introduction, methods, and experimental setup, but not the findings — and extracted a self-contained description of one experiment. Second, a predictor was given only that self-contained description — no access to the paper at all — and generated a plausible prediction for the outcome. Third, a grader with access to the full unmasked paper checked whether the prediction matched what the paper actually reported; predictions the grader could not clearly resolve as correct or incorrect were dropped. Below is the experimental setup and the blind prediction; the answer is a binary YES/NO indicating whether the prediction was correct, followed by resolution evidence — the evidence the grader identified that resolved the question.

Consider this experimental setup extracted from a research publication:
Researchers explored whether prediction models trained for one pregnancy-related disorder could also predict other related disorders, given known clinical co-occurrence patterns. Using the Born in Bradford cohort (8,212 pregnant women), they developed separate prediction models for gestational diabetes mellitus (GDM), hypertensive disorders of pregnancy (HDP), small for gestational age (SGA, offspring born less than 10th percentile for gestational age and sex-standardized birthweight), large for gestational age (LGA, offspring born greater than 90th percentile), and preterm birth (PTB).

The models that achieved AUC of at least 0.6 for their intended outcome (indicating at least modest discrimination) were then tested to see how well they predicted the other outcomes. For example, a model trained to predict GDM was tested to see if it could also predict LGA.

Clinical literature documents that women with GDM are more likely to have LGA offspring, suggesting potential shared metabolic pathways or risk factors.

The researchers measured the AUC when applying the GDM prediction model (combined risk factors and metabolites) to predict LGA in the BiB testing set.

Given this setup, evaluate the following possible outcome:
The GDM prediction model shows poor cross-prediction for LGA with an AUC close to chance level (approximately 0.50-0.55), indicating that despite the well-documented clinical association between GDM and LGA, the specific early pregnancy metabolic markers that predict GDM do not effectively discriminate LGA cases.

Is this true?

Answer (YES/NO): NO